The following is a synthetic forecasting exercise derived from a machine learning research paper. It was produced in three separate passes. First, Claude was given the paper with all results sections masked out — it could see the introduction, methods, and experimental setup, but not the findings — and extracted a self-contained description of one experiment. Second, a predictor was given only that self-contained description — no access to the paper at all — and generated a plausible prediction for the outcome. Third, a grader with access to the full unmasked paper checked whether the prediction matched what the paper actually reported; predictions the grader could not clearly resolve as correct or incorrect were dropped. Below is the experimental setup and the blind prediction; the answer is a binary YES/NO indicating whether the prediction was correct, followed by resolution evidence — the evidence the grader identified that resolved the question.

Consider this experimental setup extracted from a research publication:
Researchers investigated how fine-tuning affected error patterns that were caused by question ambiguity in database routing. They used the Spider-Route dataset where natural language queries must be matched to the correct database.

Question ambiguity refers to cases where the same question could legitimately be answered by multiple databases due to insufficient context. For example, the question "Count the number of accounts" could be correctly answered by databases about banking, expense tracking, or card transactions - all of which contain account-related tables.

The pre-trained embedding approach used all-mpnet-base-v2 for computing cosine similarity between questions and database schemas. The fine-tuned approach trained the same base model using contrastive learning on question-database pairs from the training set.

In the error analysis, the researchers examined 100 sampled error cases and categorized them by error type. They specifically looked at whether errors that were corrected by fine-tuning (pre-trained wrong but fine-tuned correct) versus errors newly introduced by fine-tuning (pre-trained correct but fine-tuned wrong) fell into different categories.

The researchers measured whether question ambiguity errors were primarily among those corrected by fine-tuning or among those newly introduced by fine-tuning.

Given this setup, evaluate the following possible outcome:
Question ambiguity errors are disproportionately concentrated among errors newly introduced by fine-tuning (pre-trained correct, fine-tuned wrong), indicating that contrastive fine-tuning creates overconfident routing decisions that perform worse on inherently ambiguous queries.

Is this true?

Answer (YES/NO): YES